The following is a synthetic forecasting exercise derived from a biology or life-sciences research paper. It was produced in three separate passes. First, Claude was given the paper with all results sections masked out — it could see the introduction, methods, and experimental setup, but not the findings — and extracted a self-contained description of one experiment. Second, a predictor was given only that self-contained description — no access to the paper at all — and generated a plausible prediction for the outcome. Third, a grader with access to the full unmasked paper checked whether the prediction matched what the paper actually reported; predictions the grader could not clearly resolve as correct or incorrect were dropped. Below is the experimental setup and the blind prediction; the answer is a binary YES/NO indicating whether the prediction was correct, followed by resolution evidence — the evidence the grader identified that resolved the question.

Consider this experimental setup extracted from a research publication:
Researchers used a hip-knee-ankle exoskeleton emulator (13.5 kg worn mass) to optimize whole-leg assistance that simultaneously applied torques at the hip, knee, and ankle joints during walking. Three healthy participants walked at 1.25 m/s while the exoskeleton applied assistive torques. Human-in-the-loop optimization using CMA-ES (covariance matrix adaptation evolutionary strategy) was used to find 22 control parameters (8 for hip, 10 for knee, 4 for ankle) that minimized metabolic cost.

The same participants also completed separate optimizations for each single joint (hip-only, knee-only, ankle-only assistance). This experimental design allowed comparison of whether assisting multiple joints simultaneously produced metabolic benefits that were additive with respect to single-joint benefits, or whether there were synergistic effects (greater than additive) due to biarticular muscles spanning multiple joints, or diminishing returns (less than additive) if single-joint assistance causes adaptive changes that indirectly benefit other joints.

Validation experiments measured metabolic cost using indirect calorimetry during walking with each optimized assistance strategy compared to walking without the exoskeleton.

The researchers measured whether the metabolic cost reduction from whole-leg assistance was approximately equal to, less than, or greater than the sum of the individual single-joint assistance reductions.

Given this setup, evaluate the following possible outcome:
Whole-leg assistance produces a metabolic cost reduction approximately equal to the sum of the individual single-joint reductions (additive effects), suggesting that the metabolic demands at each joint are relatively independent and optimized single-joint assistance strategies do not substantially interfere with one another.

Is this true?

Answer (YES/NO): NO